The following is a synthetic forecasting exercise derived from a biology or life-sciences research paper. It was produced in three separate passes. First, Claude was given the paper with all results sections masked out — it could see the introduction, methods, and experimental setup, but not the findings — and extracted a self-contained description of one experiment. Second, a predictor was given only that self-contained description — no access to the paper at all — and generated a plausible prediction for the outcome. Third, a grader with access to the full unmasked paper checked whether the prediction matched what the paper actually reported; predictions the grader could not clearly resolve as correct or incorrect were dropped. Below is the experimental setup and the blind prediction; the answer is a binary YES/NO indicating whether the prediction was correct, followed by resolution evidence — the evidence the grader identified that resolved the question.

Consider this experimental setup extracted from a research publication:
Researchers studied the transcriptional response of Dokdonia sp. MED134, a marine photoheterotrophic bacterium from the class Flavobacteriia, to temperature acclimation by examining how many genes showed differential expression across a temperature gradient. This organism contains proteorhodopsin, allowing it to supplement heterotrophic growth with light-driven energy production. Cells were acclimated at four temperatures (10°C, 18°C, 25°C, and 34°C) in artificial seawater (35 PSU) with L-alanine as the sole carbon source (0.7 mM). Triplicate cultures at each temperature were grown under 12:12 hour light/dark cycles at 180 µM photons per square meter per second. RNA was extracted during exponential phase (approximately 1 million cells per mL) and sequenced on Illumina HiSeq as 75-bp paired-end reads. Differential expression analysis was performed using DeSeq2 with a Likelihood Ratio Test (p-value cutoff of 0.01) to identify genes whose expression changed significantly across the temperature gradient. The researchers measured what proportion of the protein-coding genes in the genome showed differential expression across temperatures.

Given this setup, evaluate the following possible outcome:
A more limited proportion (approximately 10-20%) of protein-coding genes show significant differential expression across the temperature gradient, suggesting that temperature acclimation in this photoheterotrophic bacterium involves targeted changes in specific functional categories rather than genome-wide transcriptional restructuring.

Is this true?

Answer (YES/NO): NO